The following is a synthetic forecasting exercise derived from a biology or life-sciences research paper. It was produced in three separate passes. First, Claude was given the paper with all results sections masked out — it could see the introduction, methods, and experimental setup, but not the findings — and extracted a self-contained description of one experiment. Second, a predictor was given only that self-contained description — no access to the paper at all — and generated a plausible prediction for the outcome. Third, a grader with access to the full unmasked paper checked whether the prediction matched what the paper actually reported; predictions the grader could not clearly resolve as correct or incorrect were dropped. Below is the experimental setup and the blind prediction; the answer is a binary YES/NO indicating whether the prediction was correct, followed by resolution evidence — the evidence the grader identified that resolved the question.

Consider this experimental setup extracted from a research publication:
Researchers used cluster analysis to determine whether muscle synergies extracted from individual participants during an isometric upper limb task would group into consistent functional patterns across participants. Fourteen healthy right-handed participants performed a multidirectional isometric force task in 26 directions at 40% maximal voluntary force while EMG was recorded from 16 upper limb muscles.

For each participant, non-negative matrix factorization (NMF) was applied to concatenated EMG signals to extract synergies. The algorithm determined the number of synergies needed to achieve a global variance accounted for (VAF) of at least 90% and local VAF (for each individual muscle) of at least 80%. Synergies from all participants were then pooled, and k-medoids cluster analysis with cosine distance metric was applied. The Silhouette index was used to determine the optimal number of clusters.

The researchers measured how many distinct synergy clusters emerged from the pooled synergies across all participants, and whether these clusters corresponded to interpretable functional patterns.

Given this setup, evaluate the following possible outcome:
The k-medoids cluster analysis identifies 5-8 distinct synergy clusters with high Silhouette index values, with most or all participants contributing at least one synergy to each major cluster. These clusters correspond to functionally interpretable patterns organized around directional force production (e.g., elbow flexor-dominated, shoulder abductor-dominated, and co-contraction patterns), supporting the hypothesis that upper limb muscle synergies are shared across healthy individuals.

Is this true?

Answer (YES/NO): NO